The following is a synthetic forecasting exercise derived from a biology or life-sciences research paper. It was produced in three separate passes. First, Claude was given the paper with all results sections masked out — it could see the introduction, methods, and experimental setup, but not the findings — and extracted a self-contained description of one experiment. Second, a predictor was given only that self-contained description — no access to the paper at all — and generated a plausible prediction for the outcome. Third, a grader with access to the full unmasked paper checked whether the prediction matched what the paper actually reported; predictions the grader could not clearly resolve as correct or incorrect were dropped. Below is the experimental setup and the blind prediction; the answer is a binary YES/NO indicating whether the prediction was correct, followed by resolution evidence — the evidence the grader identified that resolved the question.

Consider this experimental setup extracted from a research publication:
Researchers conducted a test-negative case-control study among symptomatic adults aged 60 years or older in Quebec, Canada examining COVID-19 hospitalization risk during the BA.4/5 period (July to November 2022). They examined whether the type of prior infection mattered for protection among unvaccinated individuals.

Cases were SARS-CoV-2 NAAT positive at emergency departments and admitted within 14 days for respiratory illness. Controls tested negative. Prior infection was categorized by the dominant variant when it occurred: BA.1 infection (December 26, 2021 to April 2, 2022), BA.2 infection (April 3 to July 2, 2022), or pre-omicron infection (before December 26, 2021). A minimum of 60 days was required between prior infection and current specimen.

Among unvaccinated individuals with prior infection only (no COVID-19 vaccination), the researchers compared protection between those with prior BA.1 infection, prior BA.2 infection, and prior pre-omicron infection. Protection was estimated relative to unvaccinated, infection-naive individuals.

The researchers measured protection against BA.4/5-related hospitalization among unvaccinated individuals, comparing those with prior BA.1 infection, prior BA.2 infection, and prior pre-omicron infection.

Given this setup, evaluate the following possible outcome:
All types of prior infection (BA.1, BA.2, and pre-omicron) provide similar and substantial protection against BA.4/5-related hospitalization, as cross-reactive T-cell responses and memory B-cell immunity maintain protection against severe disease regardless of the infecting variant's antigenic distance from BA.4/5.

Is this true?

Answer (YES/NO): NO